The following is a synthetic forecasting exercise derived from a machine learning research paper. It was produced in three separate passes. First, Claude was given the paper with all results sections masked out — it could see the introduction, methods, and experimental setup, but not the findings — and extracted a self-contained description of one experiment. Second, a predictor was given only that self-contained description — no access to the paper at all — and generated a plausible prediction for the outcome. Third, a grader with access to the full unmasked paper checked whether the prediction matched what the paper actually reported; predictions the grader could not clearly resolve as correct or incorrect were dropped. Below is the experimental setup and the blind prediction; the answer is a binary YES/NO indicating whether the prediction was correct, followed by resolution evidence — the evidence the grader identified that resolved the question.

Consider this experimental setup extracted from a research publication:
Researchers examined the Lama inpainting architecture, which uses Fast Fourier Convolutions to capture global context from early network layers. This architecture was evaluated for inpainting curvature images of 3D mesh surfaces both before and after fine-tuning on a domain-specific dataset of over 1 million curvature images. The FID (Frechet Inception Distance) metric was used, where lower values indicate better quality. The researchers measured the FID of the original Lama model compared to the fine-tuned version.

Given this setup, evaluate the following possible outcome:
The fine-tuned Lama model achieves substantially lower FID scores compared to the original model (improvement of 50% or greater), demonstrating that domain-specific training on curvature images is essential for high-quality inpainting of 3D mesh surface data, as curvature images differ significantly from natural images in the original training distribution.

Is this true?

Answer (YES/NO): YES